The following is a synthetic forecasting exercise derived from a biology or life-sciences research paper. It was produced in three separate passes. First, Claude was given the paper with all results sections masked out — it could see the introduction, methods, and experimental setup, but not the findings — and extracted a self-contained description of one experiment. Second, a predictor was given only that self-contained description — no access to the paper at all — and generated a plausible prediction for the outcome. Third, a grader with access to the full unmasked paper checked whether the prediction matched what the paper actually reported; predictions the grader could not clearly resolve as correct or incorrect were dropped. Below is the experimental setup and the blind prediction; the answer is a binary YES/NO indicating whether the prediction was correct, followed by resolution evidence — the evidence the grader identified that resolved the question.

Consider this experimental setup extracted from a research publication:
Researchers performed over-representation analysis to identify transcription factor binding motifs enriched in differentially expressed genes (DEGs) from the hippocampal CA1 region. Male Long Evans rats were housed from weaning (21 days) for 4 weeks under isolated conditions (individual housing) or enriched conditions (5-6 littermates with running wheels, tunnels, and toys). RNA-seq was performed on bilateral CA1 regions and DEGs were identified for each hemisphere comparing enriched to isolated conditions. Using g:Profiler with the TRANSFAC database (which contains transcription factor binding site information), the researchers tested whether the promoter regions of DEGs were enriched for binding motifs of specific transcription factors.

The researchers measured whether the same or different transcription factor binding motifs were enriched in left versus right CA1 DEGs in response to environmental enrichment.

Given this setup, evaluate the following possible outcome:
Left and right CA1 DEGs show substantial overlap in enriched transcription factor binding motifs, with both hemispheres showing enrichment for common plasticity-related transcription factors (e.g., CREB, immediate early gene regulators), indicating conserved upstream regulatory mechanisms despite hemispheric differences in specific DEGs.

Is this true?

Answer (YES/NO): NO